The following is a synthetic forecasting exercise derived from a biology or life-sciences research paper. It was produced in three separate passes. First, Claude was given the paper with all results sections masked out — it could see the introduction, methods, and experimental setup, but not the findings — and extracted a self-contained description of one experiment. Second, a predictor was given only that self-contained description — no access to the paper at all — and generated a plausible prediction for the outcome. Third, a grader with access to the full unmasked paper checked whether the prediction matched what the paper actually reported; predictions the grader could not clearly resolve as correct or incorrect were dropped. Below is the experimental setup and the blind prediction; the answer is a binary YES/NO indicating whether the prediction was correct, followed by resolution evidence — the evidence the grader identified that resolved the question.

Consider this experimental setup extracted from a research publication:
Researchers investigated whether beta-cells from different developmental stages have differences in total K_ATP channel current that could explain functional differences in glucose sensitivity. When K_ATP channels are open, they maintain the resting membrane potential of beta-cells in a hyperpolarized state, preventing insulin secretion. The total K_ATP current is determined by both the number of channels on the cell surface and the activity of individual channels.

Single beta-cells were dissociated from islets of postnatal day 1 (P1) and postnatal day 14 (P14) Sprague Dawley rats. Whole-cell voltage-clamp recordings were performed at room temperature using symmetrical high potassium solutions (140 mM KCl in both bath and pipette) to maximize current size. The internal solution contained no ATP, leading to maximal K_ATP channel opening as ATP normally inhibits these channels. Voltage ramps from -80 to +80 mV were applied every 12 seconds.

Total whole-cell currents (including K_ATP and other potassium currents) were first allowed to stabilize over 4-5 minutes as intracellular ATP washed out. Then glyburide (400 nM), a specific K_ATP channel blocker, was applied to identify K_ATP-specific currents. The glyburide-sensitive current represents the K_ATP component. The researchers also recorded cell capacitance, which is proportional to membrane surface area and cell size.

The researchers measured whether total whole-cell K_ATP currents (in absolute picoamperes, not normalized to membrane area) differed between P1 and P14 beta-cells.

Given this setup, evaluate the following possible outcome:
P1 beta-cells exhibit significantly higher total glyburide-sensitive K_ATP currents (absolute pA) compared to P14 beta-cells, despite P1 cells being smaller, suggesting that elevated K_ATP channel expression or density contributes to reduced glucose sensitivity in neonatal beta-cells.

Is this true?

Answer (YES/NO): NO